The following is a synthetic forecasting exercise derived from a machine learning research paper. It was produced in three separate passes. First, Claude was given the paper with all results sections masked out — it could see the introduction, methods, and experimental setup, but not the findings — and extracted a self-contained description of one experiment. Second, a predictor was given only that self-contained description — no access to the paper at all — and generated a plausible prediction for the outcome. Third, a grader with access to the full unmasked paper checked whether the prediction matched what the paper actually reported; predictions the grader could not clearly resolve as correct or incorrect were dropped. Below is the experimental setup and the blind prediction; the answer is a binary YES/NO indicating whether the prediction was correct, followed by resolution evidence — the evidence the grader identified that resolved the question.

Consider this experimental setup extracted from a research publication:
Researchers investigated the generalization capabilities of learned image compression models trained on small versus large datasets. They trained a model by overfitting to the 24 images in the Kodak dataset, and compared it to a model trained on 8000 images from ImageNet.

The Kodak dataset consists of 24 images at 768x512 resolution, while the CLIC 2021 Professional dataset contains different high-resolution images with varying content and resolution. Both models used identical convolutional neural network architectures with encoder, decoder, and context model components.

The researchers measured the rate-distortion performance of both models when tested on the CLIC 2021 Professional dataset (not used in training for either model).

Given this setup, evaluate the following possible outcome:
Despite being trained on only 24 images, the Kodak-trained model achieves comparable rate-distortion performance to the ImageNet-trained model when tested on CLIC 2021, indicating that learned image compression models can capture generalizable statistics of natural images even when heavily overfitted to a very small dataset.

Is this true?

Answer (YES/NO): NO